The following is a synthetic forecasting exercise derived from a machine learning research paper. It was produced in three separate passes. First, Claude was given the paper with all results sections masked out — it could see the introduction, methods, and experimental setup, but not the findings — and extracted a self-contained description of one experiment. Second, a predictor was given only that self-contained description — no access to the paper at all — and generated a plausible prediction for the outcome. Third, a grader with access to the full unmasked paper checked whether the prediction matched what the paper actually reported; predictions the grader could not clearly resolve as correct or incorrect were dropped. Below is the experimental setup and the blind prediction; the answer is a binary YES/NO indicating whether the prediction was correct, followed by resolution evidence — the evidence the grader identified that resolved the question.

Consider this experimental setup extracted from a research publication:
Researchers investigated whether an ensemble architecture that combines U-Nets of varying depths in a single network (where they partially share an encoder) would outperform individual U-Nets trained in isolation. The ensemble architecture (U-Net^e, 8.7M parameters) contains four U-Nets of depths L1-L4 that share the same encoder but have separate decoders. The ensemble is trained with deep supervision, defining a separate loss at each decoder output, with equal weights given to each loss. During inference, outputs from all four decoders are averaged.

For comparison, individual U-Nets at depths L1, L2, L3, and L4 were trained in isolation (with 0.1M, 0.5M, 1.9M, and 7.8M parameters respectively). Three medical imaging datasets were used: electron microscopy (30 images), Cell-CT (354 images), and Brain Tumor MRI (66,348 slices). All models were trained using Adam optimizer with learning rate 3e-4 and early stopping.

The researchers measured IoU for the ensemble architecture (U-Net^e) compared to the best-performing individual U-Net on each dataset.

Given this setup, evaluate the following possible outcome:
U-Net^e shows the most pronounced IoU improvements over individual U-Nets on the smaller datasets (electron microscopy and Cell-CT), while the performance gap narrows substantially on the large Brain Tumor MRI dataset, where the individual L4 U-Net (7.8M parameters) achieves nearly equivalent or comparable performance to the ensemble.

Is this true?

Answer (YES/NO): NO